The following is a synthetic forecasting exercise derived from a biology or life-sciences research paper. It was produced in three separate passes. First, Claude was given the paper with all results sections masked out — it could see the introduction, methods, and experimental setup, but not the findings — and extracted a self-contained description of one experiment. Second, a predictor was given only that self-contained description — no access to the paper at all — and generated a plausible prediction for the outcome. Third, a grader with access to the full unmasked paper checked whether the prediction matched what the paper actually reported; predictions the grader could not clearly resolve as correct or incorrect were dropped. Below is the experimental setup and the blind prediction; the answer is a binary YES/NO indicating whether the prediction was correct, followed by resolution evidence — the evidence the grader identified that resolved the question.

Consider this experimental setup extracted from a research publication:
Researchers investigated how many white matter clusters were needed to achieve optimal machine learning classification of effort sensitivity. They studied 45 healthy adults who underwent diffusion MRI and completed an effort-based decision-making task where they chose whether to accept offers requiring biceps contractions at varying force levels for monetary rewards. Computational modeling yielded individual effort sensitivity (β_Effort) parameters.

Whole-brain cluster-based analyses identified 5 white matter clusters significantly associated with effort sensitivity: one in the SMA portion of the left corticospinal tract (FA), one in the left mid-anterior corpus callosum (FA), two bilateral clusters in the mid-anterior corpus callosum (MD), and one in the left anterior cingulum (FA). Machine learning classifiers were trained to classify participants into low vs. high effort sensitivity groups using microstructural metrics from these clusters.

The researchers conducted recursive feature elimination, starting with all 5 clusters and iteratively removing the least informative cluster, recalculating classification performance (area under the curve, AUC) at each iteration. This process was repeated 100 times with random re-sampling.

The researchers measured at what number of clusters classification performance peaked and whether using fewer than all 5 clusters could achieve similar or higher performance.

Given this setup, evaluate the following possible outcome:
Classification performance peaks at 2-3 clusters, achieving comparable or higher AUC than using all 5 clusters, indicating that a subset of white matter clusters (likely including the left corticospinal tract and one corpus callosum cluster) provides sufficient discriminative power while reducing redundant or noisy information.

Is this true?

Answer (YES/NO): NO